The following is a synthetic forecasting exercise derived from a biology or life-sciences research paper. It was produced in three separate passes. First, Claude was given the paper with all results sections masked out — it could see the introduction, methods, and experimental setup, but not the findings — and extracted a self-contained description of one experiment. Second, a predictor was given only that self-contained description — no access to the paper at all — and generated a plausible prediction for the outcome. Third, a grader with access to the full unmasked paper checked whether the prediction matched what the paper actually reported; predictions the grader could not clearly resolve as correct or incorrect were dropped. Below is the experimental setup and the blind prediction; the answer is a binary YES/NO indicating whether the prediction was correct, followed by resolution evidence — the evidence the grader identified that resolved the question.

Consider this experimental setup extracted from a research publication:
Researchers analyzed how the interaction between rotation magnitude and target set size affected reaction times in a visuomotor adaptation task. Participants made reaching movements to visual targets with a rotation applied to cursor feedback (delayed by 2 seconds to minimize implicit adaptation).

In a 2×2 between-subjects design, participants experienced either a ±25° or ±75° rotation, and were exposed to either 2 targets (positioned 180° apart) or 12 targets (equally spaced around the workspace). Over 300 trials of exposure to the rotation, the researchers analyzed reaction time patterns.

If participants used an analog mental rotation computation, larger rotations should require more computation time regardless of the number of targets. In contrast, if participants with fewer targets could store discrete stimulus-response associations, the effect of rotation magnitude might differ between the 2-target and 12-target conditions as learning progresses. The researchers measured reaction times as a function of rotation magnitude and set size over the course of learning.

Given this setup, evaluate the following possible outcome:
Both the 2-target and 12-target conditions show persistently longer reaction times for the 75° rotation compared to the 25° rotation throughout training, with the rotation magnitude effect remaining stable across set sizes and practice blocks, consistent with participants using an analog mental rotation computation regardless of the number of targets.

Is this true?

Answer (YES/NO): NO